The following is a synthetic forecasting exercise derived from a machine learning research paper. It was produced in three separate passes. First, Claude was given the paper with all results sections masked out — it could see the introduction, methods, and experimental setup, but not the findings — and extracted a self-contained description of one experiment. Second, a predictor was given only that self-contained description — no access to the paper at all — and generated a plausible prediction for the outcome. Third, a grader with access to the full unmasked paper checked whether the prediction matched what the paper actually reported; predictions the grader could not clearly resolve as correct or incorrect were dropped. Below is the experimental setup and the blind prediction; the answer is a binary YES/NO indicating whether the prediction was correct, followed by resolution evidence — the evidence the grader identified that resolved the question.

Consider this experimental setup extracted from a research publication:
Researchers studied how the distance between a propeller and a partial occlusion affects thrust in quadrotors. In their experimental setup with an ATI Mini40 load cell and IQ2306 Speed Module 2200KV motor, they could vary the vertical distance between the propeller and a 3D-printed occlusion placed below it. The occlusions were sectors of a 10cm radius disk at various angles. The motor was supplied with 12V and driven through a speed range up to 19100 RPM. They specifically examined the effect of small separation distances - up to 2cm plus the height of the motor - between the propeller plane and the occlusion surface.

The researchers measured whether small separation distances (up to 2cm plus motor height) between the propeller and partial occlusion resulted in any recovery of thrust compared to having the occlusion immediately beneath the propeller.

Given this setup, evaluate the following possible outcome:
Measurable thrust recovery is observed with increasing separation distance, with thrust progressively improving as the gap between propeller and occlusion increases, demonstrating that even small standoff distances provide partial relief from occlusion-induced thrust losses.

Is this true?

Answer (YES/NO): NO